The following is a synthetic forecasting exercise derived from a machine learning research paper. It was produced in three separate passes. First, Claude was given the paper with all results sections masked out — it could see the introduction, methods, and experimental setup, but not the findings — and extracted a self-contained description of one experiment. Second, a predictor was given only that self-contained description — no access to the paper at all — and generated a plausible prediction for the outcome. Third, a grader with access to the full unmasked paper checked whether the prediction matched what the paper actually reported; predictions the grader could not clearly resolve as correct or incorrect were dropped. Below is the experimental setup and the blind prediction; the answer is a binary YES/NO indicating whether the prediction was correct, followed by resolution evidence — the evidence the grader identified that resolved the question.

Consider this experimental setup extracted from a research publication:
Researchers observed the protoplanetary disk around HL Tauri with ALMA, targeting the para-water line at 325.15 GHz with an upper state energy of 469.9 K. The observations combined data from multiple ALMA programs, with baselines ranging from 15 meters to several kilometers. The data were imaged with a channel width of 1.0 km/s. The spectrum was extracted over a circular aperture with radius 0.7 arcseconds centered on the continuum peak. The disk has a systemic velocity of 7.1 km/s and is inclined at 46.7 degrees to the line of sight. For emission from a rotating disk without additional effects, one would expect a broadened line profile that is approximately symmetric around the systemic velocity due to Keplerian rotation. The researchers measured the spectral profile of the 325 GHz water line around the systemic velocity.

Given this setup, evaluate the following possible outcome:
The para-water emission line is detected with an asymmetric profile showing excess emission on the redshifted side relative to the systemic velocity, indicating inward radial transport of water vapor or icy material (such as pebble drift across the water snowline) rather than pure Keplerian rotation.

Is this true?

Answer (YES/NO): NO